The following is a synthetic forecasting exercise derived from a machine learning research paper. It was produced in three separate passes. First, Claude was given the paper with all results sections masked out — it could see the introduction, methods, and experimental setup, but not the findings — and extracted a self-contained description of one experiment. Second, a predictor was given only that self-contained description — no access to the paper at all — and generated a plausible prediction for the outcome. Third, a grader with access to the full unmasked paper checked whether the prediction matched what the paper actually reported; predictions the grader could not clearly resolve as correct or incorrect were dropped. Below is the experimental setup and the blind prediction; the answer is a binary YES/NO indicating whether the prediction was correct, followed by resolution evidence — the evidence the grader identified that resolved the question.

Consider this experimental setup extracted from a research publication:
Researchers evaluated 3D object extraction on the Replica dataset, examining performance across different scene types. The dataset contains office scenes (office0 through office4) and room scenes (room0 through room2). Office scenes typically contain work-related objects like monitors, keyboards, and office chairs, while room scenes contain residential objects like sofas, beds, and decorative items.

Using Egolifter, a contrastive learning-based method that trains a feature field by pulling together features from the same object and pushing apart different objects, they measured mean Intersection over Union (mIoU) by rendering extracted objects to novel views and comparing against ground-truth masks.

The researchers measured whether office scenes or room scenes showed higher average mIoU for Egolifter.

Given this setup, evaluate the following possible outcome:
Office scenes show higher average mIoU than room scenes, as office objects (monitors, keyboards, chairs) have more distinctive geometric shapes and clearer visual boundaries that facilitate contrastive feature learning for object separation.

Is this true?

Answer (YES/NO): YES